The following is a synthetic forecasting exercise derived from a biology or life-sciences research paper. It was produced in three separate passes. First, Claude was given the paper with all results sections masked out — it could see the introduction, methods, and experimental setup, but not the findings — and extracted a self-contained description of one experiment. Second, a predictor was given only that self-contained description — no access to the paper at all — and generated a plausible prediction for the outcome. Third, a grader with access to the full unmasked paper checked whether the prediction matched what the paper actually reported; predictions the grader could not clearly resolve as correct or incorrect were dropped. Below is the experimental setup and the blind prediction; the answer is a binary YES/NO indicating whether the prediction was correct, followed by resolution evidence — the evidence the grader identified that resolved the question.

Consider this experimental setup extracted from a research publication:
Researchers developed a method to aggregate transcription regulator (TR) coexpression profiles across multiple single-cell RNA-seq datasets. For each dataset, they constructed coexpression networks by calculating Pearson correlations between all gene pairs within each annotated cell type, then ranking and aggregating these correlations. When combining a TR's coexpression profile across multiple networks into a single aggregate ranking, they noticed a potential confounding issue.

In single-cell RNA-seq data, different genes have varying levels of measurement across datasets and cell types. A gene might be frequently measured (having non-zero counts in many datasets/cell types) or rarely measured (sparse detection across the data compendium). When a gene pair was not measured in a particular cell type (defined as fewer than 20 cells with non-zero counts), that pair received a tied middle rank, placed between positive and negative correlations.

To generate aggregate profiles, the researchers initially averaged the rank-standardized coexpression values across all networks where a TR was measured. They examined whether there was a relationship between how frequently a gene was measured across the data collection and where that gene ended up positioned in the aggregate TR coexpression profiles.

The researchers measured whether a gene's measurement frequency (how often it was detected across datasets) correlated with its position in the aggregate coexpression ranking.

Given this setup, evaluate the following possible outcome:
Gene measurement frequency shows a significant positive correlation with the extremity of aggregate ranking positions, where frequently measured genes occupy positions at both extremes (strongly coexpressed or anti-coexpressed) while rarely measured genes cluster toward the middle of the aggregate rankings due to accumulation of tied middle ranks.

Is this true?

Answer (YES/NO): YES